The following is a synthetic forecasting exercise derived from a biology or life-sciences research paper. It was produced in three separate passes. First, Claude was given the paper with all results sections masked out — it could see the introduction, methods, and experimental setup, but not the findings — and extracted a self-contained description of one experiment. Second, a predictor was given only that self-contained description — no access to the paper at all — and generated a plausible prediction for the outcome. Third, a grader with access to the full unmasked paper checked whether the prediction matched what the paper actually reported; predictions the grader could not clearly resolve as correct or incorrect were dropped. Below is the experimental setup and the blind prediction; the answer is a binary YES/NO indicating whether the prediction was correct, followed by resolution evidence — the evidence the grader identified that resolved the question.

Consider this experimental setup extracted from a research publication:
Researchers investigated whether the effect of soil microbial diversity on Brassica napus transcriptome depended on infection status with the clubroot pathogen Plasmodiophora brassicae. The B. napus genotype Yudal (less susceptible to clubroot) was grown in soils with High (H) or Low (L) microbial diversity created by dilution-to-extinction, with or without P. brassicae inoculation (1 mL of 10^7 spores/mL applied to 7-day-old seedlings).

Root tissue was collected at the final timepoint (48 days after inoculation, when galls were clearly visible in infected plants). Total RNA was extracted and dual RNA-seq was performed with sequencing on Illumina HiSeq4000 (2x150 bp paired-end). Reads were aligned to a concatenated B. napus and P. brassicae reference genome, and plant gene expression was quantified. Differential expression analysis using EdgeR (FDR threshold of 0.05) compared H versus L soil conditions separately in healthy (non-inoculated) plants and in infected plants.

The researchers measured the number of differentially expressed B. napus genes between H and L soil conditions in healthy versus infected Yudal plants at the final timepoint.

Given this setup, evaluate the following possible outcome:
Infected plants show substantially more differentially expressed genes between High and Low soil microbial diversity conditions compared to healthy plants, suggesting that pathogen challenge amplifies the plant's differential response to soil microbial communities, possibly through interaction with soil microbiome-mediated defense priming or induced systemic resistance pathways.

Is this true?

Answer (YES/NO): NO